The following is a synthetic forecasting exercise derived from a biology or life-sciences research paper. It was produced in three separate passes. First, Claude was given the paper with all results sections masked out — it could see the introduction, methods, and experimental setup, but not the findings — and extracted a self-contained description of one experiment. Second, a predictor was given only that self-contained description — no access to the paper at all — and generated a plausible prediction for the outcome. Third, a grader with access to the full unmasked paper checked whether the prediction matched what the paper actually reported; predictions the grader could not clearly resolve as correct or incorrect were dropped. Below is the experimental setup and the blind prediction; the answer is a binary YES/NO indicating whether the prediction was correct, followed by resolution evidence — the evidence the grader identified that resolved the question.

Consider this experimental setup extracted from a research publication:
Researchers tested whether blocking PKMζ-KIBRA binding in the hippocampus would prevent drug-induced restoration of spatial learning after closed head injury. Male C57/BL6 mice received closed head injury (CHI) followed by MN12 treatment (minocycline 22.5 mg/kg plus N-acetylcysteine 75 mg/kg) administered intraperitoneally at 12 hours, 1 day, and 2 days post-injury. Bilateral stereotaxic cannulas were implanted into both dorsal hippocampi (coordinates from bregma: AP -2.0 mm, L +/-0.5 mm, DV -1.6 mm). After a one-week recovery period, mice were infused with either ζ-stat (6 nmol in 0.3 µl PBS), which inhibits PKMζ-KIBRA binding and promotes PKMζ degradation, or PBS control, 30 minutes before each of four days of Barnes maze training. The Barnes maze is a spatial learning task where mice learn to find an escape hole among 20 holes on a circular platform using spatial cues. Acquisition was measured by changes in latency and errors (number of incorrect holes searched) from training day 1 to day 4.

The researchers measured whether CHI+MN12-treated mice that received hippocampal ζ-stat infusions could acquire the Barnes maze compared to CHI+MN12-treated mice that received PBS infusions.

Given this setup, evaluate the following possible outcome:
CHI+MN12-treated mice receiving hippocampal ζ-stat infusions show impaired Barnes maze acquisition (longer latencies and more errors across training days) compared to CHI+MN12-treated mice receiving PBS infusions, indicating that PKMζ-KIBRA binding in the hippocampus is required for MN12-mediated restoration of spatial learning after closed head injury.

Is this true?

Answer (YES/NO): YES